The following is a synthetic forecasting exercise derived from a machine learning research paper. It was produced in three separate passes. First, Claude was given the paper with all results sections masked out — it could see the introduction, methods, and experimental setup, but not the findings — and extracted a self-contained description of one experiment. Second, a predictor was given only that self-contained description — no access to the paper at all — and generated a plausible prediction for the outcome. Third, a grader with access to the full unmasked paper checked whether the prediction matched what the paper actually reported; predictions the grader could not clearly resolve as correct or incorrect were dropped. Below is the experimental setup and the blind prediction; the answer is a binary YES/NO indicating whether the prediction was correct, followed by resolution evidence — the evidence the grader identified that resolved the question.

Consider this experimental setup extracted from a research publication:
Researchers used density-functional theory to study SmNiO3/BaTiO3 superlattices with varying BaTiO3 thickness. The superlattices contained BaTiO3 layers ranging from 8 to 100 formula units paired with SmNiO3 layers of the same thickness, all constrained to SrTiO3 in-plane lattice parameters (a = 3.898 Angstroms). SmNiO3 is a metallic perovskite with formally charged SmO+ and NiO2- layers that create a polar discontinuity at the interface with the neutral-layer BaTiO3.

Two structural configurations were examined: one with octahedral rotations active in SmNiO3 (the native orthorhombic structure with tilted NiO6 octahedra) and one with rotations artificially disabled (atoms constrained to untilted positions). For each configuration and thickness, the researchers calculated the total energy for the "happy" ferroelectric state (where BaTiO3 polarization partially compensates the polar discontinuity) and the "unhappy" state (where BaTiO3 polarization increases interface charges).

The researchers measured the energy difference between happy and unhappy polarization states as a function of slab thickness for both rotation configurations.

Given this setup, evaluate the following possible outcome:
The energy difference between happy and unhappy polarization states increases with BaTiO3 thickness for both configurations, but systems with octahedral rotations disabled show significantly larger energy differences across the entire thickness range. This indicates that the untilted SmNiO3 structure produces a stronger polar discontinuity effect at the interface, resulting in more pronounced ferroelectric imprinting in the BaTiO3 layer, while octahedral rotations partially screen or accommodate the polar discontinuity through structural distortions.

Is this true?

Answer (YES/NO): NO